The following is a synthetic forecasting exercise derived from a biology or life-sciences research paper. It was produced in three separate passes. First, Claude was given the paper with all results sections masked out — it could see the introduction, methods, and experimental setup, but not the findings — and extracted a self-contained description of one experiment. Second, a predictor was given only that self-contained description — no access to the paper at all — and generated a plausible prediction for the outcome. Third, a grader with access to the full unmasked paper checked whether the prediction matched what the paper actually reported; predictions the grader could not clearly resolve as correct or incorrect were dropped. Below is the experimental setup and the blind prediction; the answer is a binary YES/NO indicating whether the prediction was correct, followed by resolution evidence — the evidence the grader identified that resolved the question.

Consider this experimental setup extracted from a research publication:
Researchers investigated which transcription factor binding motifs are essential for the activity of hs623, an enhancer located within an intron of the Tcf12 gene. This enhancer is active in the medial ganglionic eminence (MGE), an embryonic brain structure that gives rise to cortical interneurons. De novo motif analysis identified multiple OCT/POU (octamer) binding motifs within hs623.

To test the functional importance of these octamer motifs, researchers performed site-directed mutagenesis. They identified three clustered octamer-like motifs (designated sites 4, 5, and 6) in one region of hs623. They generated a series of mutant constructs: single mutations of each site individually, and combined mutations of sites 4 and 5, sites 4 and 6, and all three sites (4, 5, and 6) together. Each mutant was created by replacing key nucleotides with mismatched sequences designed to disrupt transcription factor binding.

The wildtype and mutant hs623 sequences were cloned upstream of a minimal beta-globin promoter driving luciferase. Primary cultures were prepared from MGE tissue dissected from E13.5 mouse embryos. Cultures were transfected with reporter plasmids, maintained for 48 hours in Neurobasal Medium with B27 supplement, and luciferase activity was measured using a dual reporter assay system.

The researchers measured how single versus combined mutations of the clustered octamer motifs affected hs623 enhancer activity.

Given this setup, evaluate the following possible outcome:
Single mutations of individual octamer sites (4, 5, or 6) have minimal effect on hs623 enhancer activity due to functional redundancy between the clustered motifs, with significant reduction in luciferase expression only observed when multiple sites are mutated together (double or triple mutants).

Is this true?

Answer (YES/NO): NO